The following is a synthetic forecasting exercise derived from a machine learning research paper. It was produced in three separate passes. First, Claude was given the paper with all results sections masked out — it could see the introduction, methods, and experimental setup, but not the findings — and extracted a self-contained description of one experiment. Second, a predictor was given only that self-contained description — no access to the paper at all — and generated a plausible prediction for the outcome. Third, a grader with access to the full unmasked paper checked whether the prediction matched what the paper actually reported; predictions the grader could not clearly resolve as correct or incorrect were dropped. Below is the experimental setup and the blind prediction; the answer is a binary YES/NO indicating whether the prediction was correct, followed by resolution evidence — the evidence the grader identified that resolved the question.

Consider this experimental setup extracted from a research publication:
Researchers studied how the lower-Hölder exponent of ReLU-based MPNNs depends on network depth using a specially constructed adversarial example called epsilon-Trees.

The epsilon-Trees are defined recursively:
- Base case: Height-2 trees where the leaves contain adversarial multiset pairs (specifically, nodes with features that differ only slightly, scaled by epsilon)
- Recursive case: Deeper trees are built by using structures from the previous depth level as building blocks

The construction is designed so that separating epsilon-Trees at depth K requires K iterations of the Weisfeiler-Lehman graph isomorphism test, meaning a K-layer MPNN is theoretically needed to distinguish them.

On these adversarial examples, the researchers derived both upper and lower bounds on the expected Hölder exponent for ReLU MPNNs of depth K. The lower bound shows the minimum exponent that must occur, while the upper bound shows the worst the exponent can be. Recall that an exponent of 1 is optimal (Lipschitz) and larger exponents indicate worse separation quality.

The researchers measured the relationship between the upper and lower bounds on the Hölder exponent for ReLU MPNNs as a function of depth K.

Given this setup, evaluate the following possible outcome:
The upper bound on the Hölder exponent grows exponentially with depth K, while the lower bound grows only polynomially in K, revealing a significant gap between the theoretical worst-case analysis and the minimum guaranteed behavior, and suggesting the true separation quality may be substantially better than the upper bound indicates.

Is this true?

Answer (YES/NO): YES